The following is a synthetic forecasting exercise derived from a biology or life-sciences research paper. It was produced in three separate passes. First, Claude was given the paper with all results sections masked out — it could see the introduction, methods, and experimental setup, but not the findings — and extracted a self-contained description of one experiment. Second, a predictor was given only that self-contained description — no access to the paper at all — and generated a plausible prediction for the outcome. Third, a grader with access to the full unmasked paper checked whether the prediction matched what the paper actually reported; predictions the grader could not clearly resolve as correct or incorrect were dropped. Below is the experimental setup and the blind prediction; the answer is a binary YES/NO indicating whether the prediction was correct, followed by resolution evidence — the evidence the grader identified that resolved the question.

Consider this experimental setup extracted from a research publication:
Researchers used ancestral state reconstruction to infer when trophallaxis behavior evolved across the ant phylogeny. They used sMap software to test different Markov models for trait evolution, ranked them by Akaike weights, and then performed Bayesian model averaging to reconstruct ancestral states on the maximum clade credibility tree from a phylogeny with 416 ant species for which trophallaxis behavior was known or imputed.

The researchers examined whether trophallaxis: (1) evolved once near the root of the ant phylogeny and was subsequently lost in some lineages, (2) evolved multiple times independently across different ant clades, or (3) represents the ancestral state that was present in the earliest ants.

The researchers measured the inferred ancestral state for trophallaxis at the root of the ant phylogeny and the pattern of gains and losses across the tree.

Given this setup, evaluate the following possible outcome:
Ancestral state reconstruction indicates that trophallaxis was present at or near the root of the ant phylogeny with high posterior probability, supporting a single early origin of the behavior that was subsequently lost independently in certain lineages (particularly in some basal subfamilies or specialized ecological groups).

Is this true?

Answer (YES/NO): NO